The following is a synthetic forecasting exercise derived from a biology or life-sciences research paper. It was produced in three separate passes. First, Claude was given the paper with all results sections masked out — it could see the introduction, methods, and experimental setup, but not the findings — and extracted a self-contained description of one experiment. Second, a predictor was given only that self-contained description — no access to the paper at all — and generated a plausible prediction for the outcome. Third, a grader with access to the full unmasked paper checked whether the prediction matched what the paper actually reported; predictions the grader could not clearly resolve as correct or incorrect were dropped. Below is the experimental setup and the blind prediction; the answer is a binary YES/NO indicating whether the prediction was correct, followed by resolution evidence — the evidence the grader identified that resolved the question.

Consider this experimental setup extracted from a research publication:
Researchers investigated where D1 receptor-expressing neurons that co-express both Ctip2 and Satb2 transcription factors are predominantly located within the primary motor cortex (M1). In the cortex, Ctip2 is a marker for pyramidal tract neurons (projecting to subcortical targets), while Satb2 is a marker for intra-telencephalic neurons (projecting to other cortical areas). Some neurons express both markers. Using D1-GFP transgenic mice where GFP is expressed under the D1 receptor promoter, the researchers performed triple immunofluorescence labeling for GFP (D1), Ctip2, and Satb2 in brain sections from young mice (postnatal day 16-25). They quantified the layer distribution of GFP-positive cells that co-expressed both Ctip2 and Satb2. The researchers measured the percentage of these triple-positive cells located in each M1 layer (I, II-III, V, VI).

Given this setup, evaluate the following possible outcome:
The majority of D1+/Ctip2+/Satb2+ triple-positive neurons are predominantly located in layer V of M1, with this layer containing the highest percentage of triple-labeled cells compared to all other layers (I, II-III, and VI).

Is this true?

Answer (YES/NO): YES